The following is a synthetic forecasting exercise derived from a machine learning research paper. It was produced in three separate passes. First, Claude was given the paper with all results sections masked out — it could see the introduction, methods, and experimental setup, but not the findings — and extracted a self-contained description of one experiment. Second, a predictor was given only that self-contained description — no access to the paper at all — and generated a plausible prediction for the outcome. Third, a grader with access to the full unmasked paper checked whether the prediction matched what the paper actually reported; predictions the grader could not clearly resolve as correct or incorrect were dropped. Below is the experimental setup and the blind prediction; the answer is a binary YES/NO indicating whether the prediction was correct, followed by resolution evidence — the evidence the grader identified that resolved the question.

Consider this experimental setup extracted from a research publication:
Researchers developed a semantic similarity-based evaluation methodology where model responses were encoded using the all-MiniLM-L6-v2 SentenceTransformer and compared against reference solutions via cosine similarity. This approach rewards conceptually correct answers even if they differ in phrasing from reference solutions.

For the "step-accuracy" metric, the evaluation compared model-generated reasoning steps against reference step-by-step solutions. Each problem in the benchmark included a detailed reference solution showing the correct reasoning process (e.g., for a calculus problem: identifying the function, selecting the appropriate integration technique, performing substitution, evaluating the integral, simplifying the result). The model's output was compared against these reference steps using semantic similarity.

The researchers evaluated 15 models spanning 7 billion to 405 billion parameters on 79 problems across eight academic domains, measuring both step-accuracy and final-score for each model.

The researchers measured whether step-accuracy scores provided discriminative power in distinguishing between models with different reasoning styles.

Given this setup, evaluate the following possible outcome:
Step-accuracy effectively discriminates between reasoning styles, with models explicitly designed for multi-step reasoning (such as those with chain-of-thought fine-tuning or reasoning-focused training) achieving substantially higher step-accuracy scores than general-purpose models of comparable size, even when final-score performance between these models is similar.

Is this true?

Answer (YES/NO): YES